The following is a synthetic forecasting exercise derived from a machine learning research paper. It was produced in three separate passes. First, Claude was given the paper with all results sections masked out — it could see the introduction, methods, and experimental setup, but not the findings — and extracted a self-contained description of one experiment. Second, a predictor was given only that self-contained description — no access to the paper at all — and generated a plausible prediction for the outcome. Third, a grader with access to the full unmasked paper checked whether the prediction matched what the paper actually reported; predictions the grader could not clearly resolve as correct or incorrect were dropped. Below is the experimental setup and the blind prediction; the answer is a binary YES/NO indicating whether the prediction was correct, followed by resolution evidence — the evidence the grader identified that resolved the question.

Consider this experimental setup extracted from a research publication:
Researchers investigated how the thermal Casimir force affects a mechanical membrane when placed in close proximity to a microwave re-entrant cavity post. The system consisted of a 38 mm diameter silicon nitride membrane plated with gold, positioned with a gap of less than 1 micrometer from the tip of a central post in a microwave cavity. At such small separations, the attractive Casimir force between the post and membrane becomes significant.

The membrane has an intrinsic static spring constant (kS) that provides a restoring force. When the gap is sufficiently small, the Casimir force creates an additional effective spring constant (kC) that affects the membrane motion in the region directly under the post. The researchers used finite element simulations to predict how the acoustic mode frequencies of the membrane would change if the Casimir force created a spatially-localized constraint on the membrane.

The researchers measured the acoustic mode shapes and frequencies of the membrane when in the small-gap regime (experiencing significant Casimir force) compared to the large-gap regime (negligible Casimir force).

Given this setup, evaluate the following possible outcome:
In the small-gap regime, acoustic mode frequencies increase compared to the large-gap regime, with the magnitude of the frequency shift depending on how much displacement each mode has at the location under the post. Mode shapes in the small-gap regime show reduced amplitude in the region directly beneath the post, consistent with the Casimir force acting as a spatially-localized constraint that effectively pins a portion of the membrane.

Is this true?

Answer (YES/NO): YES